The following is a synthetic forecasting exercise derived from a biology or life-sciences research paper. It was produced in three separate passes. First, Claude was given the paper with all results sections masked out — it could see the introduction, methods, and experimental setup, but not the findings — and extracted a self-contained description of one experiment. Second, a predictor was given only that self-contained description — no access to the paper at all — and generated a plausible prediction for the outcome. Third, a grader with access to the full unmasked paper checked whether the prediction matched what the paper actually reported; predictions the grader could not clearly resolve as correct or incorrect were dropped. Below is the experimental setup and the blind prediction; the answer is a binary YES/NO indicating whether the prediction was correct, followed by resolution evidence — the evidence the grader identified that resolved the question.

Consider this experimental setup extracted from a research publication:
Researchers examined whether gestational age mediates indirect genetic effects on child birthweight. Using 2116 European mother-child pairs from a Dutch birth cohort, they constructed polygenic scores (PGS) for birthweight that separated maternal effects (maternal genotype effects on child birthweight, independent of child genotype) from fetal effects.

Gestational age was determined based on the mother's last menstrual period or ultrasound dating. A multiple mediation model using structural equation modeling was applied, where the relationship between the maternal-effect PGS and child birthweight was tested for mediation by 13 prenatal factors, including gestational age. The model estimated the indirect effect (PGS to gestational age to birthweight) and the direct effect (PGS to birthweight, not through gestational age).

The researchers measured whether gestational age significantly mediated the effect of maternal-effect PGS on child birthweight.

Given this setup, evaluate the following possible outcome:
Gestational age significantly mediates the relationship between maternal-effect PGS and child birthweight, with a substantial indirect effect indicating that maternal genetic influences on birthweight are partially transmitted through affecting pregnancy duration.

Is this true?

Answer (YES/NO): YES